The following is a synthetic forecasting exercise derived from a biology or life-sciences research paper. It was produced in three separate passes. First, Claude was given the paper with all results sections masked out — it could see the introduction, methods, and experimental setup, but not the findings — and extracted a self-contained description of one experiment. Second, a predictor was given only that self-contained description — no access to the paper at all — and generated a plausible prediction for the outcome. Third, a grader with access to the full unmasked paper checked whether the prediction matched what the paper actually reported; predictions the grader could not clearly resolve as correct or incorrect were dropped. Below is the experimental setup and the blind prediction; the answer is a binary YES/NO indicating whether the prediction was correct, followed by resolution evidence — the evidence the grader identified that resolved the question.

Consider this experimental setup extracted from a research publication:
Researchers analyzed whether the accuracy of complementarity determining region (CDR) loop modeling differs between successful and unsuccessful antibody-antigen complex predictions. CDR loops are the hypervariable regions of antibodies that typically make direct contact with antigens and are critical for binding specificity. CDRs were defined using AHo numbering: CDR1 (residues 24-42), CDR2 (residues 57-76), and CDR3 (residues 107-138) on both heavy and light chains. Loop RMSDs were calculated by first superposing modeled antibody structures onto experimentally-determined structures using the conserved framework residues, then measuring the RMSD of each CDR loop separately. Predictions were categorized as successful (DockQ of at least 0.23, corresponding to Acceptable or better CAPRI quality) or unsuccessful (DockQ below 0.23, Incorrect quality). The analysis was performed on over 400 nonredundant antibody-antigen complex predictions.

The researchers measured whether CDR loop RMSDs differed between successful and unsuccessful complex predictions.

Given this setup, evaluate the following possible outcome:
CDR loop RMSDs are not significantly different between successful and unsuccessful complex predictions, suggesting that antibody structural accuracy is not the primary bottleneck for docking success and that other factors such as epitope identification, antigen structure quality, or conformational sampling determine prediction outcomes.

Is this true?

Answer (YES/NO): NO